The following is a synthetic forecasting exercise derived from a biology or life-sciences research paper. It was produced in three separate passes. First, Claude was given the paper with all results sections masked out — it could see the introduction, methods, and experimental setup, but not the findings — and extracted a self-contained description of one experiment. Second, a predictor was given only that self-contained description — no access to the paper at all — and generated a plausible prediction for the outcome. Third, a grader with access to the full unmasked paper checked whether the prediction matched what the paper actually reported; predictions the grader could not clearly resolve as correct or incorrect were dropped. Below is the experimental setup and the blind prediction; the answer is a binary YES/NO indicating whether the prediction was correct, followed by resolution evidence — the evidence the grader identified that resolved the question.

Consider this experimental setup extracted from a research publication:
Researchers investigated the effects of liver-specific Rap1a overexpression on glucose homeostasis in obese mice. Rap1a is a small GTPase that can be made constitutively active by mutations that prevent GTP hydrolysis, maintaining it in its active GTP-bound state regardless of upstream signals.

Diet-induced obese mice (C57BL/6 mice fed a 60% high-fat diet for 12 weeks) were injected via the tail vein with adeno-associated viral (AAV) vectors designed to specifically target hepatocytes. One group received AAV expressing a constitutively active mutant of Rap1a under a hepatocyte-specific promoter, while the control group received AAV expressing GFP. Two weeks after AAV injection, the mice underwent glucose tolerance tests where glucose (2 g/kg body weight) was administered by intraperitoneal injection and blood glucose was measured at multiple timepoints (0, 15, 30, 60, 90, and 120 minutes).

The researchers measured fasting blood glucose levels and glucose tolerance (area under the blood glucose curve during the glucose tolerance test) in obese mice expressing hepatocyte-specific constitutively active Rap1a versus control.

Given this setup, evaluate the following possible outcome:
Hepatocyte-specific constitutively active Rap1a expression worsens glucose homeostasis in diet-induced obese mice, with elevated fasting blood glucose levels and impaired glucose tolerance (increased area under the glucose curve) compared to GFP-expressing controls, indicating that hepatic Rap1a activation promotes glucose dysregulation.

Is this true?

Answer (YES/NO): NO